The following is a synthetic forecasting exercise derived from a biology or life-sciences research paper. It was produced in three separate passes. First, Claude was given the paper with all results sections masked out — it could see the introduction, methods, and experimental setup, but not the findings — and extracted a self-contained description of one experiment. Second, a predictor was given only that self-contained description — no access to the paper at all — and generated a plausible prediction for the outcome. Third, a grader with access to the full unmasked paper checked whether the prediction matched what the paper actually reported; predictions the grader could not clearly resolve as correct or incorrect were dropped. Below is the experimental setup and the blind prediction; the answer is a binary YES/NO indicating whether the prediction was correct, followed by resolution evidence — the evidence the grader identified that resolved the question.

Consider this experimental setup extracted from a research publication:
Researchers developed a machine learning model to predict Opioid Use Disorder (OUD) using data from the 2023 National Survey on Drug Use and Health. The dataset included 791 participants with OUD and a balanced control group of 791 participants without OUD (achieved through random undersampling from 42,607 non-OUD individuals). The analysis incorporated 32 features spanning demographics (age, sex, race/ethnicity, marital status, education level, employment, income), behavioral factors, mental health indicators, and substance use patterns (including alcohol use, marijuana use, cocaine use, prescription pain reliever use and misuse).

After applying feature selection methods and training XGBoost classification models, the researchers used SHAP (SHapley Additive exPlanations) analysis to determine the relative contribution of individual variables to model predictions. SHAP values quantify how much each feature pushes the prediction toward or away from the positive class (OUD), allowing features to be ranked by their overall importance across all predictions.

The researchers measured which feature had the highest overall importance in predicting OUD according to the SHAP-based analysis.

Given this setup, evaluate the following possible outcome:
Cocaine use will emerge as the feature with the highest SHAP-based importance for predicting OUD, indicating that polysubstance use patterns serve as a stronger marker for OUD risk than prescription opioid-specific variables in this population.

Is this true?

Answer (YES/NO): NO